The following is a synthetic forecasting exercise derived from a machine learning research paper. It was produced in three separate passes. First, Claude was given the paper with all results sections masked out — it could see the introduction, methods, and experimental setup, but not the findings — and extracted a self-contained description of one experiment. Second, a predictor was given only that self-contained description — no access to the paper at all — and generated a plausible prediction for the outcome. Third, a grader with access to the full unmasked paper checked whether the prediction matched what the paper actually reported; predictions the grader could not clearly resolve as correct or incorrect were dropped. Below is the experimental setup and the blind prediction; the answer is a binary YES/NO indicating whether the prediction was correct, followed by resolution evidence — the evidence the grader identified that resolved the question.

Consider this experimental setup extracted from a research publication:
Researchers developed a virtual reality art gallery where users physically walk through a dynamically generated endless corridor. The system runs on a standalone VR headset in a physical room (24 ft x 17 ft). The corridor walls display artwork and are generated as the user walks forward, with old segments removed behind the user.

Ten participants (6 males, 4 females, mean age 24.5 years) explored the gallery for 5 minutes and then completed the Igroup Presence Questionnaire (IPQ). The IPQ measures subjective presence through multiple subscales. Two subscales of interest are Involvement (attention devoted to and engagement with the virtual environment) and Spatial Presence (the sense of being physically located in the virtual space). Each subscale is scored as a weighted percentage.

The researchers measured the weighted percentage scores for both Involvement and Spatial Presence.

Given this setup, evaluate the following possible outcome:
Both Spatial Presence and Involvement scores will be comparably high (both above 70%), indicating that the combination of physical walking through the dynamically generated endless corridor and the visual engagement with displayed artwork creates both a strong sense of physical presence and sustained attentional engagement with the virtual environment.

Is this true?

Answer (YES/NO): NO